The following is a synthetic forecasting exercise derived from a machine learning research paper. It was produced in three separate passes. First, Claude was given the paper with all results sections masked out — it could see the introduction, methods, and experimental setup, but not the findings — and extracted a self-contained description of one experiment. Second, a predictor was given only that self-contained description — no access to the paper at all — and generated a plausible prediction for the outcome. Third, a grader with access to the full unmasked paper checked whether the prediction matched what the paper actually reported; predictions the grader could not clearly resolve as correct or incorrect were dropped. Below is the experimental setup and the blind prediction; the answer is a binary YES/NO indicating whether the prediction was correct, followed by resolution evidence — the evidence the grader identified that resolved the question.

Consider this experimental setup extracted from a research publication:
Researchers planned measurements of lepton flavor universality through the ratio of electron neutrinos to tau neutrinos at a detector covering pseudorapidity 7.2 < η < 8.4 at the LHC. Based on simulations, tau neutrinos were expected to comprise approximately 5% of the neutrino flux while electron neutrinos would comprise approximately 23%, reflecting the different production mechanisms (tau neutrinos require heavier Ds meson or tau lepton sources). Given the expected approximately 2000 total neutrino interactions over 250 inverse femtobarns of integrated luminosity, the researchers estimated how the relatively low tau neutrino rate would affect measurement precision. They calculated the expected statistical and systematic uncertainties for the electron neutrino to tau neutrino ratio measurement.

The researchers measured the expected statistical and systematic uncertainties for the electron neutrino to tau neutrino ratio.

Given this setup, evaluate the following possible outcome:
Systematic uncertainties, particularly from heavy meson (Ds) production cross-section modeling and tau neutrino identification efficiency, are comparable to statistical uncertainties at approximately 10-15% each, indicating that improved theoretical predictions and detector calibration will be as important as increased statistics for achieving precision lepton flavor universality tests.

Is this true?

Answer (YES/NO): NO